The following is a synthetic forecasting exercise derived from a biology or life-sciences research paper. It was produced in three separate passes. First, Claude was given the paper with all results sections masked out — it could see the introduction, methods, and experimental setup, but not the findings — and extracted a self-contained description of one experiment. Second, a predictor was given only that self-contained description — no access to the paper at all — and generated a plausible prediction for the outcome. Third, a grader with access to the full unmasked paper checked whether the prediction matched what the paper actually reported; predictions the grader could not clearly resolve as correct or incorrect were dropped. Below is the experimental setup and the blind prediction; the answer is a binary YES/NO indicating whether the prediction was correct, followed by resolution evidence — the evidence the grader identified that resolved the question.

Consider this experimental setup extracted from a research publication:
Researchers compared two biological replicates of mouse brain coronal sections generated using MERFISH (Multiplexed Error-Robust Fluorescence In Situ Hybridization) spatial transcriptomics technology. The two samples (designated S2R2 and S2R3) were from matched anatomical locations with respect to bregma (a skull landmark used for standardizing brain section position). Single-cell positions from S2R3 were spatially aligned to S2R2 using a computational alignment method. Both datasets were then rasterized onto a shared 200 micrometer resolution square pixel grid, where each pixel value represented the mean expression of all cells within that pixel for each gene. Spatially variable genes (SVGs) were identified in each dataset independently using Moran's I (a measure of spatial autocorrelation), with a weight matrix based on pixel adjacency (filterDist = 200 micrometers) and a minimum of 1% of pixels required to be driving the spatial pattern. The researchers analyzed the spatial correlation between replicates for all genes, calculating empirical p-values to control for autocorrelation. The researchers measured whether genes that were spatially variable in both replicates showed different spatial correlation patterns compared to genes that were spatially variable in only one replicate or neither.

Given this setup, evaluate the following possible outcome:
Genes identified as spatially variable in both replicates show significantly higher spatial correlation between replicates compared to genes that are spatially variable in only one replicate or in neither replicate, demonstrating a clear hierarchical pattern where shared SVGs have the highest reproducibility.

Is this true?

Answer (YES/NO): YES